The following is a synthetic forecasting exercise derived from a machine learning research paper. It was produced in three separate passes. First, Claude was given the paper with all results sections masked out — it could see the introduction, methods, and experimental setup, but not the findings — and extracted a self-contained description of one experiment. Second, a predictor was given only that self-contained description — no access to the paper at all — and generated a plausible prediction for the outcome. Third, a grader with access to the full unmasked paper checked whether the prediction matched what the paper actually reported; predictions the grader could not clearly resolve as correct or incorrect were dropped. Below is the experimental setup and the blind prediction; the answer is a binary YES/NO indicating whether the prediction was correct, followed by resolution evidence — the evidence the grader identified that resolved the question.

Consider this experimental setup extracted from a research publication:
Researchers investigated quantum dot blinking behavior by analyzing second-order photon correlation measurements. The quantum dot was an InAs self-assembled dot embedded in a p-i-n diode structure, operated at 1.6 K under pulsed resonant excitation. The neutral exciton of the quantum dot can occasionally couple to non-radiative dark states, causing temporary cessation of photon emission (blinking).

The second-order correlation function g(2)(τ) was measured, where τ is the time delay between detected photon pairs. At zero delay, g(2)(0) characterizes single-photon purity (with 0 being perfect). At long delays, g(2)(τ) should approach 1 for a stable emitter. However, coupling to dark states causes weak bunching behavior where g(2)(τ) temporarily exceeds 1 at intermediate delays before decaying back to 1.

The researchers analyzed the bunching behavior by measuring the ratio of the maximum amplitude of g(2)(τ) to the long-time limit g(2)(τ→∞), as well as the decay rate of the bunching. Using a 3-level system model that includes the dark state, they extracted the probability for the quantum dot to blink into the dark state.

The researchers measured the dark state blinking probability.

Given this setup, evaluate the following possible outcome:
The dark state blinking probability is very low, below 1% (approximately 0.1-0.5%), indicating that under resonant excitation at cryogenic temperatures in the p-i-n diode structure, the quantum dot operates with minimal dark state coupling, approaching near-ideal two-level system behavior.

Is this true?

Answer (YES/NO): NO